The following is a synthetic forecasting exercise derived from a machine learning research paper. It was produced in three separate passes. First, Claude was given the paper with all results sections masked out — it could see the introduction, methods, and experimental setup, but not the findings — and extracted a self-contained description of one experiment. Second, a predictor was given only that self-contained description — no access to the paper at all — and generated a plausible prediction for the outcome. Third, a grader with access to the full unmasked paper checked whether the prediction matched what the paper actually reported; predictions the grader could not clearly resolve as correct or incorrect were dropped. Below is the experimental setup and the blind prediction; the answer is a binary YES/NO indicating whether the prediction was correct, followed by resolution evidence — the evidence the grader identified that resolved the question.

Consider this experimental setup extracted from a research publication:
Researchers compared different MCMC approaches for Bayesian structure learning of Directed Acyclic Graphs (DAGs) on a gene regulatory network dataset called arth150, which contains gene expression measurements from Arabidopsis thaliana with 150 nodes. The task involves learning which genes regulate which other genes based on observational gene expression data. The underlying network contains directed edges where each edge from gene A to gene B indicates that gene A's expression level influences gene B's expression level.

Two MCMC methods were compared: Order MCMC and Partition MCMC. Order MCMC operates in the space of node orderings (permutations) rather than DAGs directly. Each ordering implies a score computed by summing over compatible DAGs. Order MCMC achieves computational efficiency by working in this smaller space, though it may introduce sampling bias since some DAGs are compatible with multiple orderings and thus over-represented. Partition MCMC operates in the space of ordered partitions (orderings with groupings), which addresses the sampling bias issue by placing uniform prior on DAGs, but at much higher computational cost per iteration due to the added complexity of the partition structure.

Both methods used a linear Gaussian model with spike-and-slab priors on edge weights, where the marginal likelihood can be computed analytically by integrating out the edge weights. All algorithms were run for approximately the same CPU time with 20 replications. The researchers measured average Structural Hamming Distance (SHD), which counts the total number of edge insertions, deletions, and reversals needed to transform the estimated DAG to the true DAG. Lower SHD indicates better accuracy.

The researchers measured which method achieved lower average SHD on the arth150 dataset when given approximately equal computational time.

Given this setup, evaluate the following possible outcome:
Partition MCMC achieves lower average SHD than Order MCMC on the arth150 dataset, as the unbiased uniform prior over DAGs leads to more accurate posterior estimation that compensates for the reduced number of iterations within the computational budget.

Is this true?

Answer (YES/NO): NO